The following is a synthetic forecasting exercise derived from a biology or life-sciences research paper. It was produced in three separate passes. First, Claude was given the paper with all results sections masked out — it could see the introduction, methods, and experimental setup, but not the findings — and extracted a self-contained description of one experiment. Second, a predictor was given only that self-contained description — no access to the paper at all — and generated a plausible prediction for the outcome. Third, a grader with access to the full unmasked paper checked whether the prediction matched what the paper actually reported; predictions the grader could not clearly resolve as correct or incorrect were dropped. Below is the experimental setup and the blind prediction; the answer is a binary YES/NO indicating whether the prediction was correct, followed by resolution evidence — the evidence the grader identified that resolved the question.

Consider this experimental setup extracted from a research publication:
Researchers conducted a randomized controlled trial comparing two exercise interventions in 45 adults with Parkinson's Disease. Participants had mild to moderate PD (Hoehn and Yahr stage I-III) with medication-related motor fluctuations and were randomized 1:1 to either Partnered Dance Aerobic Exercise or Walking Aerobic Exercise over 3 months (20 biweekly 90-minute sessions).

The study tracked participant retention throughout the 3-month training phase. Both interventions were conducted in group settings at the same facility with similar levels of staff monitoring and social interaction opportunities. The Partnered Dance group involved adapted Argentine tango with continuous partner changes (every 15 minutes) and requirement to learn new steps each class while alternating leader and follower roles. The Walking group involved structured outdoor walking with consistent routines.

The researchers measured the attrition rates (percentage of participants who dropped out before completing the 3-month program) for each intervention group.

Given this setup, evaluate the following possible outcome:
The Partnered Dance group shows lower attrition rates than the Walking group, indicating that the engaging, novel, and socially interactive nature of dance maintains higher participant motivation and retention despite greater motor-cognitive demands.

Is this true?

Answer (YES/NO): NO